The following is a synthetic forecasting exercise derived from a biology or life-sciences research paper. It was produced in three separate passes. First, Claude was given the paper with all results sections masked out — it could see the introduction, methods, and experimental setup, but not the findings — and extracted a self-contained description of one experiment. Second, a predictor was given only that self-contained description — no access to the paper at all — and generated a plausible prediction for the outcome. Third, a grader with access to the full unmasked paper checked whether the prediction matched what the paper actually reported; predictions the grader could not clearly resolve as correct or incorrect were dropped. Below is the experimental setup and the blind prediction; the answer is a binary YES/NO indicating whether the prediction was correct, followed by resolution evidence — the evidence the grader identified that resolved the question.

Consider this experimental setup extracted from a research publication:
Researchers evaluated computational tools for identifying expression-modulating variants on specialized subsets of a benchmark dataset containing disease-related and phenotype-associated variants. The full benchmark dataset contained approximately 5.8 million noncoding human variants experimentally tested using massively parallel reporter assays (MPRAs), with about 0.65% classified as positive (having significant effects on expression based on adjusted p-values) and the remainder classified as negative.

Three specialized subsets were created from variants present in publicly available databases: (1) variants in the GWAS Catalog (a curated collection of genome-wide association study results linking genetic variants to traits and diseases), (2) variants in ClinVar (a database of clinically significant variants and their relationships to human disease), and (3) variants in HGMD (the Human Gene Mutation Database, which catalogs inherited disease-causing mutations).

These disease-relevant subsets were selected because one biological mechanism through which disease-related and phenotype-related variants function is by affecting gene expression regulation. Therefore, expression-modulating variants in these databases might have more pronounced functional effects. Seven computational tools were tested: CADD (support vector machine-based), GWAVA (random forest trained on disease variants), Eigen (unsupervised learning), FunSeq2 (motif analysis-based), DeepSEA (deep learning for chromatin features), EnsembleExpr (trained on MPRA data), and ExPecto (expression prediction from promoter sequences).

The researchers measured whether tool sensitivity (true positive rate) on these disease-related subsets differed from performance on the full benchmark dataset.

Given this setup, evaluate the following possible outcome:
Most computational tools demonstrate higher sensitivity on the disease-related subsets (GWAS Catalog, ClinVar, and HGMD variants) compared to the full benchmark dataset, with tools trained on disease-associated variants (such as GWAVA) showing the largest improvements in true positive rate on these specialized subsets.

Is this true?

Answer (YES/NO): NO